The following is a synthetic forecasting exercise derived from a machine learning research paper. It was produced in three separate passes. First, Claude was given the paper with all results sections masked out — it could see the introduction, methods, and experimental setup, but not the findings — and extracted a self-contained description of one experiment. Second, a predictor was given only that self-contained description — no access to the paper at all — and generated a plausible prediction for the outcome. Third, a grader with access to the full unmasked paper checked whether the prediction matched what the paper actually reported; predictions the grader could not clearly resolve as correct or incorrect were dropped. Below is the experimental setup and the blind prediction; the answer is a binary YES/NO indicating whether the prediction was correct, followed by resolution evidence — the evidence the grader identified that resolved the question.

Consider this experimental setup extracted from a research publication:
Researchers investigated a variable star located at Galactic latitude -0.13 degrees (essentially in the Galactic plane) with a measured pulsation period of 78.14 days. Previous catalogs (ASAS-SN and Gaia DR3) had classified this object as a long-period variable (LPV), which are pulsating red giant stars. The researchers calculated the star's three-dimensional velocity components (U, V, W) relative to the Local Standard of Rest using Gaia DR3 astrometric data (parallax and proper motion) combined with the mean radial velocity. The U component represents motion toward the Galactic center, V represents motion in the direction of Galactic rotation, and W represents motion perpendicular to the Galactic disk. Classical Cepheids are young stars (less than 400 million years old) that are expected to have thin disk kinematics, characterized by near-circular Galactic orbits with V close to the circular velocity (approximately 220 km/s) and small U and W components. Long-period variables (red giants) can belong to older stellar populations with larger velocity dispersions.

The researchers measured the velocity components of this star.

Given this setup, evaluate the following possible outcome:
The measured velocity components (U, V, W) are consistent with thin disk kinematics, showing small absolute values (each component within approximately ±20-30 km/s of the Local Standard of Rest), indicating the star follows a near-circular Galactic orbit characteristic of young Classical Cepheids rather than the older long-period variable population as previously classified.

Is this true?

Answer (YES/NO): YES